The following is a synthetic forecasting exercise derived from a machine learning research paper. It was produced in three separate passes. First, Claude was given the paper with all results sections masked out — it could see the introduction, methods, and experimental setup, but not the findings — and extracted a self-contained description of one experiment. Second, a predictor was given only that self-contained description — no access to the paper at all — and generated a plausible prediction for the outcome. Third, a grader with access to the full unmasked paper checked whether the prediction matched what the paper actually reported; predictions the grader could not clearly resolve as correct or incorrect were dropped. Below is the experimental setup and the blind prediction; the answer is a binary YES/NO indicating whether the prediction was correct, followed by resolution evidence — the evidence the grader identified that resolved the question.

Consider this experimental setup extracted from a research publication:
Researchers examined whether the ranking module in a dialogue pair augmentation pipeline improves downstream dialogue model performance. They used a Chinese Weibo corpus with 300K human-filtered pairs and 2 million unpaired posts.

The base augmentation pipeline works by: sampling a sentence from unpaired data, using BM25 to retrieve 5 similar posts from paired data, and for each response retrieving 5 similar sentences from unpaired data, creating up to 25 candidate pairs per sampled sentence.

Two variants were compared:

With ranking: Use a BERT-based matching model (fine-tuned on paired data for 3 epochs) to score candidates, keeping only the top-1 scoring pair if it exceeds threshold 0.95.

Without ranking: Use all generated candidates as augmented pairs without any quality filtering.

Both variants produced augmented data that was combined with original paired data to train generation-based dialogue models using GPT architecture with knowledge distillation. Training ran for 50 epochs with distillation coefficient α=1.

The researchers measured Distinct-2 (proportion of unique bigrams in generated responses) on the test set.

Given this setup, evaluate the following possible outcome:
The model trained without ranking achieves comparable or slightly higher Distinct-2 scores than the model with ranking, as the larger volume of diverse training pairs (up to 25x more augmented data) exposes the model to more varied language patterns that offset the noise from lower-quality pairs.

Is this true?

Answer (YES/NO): NO